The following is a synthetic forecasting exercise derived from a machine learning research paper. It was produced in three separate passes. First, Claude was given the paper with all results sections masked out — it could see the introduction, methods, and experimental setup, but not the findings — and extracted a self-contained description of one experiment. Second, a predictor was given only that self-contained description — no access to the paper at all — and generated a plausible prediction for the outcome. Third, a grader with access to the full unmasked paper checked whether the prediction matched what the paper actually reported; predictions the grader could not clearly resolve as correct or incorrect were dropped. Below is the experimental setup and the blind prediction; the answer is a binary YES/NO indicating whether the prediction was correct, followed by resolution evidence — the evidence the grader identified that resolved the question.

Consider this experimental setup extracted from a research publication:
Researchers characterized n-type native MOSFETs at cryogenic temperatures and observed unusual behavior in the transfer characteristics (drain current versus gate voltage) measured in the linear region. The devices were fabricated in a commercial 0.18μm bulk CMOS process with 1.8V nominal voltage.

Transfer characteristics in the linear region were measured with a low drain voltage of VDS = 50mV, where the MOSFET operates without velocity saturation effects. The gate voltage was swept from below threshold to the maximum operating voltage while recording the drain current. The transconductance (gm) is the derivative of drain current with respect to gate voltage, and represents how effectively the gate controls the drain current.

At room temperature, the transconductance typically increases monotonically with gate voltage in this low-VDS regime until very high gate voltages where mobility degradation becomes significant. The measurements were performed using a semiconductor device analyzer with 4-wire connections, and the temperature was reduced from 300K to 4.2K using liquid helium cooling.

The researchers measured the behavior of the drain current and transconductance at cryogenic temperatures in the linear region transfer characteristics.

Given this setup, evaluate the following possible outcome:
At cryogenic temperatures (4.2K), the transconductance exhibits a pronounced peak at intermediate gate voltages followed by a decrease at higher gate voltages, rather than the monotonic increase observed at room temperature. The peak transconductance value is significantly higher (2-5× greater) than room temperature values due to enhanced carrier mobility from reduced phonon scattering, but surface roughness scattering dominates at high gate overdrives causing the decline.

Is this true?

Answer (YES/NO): YES